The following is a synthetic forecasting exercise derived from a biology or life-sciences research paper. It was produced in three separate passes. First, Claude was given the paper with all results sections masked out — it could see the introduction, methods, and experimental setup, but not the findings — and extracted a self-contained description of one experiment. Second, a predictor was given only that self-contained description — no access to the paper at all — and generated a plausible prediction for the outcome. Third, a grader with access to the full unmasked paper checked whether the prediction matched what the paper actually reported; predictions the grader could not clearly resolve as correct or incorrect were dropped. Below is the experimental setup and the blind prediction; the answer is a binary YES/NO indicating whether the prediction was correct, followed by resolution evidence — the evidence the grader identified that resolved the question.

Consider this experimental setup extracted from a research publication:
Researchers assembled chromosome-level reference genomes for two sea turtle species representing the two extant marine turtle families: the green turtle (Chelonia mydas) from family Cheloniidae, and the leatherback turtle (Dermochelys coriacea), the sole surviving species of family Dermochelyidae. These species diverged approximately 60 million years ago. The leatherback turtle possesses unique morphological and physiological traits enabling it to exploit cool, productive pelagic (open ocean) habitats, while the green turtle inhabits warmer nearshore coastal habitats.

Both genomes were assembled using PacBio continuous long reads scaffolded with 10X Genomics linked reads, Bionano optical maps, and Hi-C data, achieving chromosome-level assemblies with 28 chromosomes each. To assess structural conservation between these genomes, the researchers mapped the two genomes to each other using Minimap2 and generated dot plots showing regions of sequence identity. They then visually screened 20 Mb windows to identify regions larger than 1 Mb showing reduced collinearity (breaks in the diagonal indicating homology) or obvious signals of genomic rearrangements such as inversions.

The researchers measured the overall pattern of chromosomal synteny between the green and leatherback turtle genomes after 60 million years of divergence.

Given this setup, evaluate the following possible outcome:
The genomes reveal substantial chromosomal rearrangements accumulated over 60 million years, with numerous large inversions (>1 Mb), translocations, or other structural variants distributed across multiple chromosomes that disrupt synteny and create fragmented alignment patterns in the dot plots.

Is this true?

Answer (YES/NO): NO